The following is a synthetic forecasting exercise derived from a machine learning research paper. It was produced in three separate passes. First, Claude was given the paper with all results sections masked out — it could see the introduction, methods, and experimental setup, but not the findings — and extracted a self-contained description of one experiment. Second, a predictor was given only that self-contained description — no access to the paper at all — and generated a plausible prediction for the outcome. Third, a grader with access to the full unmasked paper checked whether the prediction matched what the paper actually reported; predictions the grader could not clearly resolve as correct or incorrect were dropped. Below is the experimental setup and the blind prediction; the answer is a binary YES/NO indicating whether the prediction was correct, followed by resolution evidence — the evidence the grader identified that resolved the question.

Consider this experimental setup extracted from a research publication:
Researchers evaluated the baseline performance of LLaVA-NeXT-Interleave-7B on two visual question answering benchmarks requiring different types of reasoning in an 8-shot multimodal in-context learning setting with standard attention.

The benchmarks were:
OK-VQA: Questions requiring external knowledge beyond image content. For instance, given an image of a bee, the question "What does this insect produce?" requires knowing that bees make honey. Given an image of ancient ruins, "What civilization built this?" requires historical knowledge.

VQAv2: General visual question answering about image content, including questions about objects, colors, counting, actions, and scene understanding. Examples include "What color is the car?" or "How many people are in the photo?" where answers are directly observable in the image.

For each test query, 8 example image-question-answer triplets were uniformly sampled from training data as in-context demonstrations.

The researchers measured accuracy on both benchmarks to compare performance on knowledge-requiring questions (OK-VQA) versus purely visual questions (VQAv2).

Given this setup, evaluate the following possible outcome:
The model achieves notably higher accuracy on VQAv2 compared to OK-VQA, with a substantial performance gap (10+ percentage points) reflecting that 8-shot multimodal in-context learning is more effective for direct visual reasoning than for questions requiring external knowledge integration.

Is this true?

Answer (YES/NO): NO